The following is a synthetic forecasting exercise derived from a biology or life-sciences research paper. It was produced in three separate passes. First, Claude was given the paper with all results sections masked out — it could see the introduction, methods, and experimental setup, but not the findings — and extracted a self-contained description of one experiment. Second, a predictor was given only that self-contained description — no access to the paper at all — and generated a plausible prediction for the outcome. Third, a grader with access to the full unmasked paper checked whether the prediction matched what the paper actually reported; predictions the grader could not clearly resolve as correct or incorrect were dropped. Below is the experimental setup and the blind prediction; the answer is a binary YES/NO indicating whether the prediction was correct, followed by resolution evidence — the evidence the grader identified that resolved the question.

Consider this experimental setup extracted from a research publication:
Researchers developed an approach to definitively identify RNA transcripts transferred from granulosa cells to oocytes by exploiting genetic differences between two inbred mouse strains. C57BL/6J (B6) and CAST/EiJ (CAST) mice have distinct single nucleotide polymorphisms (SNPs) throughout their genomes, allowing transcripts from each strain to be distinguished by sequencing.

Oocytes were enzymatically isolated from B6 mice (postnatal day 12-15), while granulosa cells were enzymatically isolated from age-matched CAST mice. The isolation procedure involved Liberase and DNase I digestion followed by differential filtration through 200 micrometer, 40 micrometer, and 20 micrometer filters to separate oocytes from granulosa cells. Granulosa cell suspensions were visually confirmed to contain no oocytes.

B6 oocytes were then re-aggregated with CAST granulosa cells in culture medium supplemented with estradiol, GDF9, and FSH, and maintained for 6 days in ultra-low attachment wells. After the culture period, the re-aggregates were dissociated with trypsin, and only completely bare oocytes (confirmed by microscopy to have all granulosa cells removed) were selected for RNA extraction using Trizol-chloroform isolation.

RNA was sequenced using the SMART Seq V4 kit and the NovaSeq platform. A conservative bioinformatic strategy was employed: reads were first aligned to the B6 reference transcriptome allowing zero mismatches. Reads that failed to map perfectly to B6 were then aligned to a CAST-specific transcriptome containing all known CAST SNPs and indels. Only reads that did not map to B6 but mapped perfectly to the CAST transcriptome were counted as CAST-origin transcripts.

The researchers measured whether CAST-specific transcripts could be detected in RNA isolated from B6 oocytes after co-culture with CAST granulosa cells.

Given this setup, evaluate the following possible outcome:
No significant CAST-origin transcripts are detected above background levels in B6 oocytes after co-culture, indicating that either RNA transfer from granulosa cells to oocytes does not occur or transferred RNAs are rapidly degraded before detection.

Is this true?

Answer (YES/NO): NO